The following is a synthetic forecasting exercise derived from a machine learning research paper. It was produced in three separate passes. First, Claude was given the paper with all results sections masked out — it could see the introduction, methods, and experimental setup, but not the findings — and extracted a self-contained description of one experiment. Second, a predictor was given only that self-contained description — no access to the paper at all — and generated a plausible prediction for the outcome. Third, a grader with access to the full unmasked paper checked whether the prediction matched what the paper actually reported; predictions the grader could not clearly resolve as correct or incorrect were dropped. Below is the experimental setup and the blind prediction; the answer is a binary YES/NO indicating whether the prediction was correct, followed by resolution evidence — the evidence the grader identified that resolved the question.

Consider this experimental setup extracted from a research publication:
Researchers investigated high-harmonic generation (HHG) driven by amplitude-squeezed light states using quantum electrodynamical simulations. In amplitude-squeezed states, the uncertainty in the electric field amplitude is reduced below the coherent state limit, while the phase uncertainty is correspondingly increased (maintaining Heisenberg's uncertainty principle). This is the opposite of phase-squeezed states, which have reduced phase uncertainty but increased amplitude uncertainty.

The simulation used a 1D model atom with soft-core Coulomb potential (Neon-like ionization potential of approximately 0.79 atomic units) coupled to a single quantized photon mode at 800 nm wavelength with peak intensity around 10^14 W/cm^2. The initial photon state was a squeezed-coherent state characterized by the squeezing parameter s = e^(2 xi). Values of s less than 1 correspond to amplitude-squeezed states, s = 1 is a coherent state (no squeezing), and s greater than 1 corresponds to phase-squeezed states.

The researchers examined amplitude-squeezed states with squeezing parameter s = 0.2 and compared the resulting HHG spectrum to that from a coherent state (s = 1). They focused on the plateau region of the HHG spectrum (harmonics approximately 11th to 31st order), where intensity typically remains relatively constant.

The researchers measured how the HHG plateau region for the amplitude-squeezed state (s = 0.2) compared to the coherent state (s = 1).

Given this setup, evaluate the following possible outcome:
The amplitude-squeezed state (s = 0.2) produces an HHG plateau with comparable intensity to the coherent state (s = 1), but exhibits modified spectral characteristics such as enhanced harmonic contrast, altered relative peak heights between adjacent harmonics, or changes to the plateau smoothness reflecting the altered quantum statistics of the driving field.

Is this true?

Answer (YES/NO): NO